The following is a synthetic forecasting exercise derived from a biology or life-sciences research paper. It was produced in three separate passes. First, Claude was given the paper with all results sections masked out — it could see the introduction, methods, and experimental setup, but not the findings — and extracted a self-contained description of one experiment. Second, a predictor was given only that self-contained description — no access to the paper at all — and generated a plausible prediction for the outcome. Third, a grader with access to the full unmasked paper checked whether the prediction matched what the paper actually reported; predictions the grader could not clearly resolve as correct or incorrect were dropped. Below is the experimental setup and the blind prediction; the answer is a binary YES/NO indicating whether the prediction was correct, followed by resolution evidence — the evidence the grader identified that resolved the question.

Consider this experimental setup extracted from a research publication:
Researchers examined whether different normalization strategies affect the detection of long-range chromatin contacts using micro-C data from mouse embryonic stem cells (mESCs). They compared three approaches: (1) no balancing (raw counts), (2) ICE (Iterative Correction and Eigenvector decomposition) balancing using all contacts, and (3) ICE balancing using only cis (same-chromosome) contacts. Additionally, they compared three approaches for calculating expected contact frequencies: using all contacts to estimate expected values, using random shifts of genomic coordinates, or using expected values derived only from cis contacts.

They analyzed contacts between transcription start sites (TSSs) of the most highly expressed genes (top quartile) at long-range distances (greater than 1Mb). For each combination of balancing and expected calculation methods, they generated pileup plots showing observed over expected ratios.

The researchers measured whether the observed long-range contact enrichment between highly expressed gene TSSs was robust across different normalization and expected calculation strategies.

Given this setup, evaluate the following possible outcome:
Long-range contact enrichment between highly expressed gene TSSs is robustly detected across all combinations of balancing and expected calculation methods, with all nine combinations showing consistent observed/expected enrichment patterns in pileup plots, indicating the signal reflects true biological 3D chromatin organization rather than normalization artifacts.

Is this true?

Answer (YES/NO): YES